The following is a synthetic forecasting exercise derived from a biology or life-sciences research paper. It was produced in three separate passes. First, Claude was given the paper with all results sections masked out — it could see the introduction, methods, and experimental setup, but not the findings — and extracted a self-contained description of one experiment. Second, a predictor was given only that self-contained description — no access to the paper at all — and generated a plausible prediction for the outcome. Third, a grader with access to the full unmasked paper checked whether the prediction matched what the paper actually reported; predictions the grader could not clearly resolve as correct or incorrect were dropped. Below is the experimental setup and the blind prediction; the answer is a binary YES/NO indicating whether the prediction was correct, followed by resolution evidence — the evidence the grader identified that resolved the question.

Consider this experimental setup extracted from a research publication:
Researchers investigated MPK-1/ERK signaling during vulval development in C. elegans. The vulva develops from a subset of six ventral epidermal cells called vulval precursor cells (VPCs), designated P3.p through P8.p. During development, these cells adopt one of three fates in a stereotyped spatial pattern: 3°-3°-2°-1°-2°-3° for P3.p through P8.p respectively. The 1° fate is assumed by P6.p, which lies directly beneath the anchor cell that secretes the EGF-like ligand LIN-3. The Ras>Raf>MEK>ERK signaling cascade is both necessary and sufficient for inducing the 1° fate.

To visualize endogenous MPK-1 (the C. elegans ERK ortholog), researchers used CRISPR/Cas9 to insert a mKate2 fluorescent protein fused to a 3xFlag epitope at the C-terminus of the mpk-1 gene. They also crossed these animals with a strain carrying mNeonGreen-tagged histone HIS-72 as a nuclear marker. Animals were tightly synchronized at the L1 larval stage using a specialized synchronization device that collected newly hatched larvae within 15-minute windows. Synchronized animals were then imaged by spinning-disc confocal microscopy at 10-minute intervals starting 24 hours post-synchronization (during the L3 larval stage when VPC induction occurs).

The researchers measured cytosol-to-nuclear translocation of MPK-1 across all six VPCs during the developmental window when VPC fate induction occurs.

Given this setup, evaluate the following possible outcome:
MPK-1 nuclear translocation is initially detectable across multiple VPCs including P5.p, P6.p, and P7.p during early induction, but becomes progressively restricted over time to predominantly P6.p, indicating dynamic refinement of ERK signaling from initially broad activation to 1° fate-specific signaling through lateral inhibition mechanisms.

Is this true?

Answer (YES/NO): NO